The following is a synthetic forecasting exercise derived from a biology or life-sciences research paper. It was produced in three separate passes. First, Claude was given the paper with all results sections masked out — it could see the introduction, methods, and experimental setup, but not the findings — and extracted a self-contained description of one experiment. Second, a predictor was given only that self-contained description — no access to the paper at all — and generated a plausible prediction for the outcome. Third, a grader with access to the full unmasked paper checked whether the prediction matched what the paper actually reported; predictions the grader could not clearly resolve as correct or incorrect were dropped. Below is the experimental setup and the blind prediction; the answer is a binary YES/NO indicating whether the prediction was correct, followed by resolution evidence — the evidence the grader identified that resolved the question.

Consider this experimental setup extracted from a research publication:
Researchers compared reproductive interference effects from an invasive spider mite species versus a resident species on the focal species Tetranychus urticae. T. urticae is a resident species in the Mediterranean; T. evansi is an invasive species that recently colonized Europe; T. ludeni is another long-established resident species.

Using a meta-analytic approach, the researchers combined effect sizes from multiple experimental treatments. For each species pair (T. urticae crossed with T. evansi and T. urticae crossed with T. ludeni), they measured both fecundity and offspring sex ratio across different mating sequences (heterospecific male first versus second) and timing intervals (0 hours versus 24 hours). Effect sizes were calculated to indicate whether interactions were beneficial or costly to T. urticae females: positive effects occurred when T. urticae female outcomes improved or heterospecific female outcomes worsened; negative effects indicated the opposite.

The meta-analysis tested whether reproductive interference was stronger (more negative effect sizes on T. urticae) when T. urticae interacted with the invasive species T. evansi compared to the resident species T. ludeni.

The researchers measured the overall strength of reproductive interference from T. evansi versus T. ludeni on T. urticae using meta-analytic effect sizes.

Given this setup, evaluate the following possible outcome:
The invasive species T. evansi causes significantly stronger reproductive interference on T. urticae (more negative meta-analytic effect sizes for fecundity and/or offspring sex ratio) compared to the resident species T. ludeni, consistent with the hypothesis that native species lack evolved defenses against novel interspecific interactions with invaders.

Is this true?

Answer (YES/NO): NO